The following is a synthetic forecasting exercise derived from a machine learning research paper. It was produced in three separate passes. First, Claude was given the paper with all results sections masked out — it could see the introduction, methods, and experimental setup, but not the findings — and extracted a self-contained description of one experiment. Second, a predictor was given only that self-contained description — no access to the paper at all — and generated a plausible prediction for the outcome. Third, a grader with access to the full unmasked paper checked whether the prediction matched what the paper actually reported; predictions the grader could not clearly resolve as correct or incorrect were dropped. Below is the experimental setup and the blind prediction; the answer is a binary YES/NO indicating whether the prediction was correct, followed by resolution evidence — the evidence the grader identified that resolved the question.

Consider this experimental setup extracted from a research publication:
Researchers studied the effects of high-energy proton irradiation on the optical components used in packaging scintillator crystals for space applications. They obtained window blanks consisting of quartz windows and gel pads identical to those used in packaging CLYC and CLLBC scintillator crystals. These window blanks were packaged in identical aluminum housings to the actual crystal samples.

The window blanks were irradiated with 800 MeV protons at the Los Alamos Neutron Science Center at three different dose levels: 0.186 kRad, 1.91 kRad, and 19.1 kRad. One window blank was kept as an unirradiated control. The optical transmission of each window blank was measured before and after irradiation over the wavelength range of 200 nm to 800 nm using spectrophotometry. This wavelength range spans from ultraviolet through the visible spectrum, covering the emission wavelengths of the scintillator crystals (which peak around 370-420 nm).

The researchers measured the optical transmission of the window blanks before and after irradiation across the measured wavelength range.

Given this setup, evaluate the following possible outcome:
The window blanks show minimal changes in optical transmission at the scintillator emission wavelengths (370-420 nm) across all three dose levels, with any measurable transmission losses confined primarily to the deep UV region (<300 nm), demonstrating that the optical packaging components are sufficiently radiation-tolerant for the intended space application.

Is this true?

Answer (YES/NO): YES